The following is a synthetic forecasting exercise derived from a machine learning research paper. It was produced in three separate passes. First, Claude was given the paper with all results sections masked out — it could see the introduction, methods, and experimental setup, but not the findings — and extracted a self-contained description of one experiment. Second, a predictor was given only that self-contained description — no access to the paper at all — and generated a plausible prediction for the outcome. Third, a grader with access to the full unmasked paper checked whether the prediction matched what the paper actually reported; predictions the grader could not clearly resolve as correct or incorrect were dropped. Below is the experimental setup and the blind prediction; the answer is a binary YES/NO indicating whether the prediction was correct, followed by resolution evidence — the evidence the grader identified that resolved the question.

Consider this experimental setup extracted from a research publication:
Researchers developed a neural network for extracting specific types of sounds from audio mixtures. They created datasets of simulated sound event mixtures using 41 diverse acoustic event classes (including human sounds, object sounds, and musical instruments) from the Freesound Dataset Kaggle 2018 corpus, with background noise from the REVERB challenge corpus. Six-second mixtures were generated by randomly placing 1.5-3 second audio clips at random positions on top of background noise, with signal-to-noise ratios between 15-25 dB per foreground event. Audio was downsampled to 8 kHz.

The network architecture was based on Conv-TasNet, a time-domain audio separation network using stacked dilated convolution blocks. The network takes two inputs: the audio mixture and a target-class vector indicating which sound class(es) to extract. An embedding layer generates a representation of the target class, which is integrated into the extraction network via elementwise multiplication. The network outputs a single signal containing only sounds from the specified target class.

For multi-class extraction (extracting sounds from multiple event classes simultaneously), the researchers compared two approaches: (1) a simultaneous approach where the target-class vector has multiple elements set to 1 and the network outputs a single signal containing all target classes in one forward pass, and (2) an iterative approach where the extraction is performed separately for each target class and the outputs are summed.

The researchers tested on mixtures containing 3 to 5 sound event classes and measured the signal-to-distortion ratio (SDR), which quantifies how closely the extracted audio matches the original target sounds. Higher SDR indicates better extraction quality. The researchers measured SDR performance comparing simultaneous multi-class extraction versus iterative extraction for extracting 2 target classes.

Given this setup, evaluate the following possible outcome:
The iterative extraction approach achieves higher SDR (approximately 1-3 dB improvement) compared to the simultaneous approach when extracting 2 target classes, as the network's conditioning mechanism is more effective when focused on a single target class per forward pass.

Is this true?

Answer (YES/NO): NO